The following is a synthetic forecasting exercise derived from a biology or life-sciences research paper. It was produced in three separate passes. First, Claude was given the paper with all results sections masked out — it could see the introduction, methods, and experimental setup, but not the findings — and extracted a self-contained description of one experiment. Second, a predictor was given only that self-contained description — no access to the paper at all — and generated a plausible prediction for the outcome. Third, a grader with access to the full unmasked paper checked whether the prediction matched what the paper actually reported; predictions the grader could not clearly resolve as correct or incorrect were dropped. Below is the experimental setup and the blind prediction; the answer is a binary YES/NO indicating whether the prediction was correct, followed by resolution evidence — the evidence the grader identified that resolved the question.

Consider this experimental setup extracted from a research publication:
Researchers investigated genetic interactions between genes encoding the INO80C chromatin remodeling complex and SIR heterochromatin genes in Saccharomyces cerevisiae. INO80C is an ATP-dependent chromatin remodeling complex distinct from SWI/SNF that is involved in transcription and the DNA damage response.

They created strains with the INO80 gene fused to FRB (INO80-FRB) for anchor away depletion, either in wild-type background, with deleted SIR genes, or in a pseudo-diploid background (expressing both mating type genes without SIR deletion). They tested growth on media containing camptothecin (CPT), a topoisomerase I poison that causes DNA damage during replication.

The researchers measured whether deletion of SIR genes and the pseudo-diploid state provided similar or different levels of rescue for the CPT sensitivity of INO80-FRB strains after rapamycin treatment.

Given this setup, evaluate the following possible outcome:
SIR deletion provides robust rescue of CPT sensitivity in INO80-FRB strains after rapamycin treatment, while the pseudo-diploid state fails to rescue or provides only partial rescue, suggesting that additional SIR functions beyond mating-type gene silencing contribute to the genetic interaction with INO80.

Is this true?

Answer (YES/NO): NO